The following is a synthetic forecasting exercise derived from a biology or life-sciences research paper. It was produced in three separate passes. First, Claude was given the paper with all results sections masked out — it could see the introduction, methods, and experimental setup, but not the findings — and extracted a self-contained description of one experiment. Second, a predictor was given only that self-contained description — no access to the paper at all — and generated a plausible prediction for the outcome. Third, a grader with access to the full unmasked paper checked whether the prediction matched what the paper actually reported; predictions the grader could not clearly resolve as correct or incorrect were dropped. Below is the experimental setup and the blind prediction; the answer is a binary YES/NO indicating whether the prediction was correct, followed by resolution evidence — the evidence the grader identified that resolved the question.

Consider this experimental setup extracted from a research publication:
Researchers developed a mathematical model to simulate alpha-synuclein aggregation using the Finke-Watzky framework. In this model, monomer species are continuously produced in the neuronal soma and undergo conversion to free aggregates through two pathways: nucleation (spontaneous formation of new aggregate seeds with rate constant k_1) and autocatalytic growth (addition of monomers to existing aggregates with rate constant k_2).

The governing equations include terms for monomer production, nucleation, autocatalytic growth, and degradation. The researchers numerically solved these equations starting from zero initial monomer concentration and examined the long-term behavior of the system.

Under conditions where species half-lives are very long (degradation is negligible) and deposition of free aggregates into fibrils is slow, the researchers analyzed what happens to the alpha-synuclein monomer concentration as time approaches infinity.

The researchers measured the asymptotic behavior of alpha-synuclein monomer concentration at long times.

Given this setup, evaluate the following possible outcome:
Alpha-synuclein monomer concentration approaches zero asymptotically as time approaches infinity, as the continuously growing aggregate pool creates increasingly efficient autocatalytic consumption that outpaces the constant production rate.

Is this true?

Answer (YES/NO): YES